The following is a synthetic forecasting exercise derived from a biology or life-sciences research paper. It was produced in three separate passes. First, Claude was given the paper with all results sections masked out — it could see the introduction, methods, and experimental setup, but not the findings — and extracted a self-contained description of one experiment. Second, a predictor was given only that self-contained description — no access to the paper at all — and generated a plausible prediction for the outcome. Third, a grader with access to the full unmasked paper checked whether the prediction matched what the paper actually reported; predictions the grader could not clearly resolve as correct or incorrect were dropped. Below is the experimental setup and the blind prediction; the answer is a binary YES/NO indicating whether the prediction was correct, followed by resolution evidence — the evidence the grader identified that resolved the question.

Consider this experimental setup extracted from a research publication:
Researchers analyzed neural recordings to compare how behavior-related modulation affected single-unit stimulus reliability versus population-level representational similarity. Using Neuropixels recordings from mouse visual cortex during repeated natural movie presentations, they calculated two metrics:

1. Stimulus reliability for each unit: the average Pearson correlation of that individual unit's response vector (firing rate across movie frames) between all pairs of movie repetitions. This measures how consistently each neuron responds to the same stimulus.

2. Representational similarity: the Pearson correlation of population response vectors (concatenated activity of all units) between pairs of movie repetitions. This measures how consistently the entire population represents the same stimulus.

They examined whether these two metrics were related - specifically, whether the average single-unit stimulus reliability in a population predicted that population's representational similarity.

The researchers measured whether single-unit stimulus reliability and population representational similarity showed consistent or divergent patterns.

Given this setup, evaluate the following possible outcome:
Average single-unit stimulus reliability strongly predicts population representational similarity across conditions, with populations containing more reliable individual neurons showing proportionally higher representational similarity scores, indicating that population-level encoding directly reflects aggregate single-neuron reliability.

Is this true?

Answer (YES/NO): NO